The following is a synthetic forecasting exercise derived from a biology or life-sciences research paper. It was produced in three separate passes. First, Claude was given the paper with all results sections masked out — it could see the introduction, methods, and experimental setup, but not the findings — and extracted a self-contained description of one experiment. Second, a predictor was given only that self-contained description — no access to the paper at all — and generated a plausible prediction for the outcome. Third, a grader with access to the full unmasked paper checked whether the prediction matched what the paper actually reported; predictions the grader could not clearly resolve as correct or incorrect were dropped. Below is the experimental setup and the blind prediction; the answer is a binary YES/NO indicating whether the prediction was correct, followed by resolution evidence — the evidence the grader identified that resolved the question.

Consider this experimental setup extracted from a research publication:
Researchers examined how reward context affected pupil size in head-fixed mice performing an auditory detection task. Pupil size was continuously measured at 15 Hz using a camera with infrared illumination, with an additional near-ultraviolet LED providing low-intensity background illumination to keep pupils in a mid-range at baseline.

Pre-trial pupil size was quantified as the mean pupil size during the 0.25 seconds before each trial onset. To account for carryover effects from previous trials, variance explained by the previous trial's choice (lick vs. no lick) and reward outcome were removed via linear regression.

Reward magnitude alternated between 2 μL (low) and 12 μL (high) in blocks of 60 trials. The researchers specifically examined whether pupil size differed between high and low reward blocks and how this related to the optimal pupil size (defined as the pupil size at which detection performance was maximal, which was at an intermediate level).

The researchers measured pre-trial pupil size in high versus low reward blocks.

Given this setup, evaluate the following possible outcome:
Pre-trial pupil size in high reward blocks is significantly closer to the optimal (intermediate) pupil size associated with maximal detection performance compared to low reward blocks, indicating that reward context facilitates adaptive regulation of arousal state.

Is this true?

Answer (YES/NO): YES